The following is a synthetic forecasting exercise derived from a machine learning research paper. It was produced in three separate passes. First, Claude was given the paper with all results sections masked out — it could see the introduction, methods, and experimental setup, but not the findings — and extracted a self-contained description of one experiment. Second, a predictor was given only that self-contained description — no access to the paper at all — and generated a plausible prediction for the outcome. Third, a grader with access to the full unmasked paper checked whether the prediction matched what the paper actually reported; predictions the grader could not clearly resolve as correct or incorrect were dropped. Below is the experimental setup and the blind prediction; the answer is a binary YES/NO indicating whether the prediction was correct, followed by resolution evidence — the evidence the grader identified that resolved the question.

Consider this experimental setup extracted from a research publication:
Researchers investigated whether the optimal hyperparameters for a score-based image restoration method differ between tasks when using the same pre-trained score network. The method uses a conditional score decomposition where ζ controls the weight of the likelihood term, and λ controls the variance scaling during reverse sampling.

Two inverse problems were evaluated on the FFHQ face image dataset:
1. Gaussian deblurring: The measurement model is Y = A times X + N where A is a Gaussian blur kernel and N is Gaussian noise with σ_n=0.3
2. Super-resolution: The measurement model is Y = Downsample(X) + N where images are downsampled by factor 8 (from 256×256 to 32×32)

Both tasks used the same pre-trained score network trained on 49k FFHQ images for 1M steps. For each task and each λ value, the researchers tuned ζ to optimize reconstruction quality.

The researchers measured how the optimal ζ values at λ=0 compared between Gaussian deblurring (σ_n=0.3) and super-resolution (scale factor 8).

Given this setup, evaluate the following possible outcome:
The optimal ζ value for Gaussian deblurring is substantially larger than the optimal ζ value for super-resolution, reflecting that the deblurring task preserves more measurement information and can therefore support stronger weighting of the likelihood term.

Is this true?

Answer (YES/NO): YES